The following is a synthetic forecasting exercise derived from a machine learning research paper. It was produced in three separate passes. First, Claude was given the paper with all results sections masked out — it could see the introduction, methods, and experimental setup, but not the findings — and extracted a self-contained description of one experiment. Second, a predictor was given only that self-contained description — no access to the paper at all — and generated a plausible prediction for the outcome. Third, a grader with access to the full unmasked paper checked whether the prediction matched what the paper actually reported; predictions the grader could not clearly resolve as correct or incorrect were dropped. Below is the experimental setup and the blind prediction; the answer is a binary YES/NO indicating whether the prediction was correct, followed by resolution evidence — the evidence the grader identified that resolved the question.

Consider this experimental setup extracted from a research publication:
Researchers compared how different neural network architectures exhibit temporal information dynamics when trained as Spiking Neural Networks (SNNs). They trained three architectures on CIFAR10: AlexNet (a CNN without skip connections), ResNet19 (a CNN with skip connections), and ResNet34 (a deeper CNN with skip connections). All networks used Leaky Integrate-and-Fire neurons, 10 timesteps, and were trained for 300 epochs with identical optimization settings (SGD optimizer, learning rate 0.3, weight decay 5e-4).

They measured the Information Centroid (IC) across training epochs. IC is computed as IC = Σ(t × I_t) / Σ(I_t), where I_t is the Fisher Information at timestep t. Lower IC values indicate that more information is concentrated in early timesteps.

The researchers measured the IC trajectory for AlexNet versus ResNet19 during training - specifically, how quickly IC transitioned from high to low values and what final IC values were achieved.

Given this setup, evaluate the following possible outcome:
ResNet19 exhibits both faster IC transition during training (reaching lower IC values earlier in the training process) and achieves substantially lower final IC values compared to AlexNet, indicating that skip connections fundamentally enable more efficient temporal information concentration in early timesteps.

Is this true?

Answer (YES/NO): NO